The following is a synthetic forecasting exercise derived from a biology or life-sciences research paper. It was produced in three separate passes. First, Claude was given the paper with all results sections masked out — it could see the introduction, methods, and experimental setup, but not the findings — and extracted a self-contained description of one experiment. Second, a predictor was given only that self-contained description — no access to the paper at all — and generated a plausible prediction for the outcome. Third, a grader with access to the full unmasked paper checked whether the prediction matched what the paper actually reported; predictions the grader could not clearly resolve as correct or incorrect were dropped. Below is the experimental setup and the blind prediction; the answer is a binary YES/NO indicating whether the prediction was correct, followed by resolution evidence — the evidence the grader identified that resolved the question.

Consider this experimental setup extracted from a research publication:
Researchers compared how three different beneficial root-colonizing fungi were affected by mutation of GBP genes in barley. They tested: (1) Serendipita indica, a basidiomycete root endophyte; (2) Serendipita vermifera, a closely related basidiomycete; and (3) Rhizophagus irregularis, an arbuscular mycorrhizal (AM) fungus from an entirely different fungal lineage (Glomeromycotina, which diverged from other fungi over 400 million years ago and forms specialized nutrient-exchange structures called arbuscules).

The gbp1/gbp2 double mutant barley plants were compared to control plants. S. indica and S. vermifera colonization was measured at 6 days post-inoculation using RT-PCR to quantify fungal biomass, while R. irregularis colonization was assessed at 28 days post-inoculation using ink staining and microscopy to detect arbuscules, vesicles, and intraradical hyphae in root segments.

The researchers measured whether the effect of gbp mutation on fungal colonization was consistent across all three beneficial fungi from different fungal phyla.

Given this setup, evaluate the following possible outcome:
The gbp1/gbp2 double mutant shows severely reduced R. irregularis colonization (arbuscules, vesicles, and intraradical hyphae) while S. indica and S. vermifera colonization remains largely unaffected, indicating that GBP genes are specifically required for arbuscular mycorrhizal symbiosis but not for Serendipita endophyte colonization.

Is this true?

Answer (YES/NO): NO